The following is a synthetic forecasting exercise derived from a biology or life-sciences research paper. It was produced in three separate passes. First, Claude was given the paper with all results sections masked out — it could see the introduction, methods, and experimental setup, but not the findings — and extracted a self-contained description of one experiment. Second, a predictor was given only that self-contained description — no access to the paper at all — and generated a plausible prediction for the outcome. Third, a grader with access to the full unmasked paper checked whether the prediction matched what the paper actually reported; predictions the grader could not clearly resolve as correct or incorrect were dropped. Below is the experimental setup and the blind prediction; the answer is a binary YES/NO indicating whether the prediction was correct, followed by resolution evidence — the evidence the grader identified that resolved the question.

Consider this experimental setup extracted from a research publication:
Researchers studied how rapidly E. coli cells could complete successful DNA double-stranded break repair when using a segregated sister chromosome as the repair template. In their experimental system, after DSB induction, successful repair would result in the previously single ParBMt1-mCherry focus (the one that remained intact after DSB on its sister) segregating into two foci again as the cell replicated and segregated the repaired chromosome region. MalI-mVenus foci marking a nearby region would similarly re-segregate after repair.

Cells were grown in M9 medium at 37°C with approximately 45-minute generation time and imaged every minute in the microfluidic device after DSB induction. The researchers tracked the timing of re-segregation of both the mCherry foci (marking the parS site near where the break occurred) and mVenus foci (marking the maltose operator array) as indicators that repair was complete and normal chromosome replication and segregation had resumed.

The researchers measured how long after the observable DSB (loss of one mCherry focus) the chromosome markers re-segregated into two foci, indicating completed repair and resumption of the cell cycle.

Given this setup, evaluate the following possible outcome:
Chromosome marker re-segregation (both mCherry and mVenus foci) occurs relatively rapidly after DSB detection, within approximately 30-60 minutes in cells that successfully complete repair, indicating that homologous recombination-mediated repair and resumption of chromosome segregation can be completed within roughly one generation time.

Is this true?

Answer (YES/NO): YES